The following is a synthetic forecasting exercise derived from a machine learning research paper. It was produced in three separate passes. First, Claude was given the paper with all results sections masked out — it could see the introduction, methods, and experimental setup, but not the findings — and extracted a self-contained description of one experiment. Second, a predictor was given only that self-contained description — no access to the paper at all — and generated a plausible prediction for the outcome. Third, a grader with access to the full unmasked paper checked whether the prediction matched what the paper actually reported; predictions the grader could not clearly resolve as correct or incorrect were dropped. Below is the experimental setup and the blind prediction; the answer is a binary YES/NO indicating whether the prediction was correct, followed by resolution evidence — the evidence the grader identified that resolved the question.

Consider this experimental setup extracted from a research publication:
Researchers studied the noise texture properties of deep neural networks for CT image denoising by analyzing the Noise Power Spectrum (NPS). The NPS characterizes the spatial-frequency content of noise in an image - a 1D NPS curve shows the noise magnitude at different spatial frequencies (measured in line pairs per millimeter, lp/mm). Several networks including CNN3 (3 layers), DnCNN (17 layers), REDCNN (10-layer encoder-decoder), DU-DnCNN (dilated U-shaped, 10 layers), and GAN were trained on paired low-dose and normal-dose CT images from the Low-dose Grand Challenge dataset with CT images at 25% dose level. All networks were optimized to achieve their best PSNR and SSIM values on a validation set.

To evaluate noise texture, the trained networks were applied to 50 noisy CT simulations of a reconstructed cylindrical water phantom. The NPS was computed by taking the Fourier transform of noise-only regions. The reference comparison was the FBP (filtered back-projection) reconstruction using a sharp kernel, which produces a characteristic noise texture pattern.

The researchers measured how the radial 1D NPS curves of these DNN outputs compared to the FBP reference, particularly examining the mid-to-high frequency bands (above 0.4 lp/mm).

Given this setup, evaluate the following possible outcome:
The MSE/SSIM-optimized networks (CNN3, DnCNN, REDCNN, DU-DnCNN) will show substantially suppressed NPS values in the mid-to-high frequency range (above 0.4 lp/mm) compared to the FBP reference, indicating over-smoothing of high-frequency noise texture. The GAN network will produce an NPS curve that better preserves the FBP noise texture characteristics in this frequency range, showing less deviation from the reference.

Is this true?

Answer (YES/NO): NO